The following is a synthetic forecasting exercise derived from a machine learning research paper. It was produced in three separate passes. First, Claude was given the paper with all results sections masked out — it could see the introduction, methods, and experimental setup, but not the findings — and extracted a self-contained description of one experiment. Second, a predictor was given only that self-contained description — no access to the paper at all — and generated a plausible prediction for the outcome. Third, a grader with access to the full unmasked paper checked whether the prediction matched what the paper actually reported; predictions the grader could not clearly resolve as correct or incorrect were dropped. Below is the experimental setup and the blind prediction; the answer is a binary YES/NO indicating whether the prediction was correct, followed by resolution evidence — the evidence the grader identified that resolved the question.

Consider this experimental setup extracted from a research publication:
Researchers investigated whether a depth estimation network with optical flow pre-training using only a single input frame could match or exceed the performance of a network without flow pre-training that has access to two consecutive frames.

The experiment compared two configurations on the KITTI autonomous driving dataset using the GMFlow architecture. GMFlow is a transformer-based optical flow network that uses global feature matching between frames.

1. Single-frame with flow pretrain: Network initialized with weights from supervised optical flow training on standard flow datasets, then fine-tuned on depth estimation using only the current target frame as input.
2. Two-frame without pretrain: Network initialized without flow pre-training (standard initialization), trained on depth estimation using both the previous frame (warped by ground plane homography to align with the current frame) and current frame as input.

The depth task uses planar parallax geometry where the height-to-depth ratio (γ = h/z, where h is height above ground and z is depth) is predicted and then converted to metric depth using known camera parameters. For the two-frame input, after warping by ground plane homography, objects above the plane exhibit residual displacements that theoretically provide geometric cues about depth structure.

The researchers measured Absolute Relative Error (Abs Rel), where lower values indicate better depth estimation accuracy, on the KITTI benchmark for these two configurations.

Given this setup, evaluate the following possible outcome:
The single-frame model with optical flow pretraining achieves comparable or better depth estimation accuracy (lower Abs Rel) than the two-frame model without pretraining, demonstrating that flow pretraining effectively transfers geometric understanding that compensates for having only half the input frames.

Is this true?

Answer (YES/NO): YES